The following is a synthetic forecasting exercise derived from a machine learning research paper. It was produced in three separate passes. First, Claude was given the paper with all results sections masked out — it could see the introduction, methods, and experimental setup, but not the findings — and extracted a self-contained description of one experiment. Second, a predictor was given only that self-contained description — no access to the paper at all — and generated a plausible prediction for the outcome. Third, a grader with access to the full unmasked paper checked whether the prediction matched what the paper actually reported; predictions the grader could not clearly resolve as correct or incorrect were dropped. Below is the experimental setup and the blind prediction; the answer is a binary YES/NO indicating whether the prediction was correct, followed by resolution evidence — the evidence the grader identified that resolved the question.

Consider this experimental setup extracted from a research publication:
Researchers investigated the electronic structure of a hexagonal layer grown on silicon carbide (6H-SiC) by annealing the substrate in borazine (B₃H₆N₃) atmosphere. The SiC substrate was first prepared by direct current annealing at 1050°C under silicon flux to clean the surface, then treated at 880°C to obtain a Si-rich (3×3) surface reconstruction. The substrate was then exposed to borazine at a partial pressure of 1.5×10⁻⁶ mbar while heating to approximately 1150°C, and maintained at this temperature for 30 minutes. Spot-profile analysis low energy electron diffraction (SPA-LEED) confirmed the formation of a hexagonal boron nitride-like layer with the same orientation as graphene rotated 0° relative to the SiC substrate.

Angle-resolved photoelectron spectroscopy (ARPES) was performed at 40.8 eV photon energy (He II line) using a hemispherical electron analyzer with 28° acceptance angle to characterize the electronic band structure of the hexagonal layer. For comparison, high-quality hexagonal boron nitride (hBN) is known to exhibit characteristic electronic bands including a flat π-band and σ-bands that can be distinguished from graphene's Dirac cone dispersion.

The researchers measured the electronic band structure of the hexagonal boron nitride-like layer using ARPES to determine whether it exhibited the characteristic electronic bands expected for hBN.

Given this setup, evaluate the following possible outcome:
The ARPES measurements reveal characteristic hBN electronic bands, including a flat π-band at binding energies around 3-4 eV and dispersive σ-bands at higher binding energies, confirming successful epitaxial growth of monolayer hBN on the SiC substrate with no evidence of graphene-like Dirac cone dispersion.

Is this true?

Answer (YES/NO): NO